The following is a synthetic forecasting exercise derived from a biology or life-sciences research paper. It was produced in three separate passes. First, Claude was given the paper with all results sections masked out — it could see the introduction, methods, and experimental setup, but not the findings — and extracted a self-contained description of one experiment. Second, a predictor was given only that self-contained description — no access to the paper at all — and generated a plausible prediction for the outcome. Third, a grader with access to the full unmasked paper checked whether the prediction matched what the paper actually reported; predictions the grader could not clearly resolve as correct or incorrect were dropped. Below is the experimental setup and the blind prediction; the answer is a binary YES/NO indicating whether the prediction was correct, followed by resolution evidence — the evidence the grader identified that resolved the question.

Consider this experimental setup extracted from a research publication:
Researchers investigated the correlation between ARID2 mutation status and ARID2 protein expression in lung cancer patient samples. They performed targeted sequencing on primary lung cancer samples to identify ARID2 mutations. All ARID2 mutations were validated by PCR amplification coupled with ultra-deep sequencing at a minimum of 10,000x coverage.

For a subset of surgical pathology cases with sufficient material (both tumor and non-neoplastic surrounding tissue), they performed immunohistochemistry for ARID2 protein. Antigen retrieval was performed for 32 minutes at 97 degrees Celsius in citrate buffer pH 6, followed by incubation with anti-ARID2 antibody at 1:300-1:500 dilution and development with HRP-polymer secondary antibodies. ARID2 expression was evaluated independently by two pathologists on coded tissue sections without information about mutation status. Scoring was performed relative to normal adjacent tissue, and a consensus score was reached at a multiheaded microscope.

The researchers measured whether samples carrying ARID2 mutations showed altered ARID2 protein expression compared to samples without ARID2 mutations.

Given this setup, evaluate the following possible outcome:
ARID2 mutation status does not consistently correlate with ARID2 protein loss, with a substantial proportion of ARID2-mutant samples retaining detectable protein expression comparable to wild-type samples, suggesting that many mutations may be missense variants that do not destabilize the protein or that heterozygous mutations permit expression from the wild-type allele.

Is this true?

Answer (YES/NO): NO